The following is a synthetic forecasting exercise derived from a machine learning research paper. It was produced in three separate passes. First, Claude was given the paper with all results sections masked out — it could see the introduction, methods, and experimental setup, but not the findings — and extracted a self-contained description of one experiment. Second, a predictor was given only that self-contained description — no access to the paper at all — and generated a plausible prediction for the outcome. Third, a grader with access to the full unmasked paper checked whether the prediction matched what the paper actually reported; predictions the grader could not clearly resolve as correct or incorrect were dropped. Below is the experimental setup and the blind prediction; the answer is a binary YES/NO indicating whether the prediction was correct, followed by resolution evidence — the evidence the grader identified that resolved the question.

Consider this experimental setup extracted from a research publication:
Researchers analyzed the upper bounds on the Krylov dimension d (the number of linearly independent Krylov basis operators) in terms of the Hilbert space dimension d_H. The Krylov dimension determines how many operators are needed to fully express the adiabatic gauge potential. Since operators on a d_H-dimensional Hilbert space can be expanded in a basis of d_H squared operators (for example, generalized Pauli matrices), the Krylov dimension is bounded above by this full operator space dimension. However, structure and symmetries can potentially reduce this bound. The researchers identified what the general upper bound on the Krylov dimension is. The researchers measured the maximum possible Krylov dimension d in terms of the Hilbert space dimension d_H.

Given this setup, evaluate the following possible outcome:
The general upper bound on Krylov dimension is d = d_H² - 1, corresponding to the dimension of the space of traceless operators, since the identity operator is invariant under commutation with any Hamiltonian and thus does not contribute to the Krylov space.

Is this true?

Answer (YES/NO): NO